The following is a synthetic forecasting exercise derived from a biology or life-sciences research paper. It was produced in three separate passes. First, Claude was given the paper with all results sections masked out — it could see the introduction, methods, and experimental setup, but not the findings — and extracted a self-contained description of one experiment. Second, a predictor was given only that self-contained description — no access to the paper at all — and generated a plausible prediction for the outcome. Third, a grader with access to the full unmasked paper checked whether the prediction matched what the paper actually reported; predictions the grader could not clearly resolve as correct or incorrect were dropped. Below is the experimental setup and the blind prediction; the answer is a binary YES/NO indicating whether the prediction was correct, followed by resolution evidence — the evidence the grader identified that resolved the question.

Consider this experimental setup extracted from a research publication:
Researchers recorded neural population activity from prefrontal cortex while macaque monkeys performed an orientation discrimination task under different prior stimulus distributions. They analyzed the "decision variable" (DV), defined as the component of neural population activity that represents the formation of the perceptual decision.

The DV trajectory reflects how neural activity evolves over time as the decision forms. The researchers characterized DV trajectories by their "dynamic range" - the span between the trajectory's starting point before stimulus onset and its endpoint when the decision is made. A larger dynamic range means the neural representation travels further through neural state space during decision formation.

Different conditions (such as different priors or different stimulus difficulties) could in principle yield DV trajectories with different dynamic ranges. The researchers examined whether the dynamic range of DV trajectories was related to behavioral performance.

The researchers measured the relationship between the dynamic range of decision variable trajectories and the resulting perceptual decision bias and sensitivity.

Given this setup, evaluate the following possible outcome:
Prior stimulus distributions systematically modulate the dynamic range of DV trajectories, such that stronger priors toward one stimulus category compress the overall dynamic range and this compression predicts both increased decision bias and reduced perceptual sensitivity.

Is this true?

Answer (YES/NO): NO